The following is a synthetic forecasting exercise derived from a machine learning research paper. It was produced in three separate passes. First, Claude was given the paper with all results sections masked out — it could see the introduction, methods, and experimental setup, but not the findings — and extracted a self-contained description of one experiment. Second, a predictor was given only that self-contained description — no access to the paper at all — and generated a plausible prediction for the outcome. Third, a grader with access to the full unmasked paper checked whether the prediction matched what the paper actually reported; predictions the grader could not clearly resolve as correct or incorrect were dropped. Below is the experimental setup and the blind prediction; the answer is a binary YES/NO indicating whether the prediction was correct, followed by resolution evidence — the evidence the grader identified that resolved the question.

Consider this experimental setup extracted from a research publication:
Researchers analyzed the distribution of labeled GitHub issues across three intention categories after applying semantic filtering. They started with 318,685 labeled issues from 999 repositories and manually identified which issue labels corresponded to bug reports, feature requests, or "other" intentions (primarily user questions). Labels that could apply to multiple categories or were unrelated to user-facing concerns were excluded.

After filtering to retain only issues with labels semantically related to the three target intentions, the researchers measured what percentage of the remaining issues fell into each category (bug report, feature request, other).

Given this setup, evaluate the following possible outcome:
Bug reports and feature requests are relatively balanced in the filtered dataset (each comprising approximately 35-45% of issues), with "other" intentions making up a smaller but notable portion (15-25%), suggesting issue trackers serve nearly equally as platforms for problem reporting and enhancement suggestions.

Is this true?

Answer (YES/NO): NO